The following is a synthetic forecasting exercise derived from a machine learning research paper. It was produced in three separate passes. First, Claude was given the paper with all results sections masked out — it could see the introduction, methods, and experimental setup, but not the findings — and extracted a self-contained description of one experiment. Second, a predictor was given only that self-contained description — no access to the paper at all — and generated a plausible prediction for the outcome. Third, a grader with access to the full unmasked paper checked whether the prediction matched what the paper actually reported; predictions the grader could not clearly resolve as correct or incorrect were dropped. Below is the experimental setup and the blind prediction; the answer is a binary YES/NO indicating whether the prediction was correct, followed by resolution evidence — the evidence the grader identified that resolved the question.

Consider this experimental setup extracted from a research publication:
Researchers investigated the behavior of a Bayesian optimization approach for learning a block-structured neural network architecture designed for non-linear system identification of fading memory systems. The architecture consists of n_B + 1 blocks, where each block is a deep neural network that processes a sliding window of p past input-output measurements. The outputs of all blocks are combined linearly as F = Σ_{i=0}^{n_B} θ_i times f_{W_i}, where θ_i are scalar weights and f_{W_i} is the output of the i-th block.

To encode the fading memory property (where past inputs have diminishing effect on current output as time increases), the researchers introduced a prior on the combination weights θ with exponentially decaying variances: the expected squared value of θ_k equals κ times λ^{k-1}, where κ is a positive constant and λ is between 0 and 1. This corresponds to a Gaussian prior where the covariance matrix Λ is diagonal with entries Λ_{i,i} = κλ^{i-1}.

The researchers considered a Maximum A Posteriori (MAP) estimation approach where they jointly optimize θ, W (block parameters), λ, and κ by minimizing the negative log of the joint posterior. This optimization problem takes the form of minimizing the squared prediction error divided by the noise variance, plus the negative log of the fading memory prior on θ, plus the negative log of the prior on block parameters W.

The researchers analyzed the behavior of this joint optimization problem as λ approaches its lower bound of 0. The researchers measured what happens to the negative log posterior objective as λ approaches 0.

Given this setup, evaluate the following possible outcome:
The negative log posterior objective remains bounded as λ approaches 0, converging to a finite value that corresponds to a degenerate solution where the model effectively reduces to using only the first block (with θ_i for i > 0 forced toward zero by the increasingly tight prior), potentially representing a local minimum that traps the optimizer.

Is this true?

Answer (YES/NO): NO